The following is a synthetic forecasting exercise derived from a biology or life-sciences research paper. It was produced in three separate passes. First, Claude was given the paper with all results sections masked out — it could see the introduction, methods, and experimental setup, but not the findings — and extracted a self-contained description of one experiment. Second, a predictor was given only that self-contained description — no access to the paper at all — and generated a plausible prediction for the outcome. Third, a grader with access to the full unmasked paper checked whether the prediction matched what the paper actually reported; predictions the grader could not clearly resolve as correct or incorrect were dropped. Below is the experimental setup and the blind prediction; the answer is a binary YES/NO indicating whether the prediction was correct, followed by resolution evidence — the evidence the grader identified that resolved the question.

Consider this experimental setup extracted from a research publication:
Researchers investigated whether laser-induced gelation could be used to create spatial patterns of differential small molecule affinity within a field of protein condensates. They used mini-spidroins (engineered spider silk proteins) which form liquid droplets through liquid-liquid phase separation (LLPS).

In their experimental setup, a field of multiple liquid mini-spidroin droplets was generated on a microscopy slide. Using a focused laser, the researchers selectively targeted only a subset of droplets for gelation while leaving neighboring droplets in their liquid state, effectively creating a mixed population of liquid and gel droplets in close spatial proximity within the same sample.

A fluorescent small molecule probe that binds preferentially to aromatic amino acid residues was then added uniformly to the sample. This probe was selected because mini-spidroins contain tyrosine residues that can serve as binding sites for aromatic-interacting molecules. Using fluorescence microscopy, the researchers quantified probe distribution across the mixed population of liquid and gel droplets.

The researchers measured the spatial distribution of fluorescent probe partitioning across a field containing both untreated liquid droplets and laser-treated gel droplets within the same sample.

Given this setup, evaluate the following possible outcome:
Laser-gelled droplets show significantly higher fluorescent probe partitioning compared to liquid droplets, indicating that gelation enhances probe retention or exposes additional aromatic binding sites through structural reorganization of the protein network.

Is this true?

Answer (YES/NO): YES